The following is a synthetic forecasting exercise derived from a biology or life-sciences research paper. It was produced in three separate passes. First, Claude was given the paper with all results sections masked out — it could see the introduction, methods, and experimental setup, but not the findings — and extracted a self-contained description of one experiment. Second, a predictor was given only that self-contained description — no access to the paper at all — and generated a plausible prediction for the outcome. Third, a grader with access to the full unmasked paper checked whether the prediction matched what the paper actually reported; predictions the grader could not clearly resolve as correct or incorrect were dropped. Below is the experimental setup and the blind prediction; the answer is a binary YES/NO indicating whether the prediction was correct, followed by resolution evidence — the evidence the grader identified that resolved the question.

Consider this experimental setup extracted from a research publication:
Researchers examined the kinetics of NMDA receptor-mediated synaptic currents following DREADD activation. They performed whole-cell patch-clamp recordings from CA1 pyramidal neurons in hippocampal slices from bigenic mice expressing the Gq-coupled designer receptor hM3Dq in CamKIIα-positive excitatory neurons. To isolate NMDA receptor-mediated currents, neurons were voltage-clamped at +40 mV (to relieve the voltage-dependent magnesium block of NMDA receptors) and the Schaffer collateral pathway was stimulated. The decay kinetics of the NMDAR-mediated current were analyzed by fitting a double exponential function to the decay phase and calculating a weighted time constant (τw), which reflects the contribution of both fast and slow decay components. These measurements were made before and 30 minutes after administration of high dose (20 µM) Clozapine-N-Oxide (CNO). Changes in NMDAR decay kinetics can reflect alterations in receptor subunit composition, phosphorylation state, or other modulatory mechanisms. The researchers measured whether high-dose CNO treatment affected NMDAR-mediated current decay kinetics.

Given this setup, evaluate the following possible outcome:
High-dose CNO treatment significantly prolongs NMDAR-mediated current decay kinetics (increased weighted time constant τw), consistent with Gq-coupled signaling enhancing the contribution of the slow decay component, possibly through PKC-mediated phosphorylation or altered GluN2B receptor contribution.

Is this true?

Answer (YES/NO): NO